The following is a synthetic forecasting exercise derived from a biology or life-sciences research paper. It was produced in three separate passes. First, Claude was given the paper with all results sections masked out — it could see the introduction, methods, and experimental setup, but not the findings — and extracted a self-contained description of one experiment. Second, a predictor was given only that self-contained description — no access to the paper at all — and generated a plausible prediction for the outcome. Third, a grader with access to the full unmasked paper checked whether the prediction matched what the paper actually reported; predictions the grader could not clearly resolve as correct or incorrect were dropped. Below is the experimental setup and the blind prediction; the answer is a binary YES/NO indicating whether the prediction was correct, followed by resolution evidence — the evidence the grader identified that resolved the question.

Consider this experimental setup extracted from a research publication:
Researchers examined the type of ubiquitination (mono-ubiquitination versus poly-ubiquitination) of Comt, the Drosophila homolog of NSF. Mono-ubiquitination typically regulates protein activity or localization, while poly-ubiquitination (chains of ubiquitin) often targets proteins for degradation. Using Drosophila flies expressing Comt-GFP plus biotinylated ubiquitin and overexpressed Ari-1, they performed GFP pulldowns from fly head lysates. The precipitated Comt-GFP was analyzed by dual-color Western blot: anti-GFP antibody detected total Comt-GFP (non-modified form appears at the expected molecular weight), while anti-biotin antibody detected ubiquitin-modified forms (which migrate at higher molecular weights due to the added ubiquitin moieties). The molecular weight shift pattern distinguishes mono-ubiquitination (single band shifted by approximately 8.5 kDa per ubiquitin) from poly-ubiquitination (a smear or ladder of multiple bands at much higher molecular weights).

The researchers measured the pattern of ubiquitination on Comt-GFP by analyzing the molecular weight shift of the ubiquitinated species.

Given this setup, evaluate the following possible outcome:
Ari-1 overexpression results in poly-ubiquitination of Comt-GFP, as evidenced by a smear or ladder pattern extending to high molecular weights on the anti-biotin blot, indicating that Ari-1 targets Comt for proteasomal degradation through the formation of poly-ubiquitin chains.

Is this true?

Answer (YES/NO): NO